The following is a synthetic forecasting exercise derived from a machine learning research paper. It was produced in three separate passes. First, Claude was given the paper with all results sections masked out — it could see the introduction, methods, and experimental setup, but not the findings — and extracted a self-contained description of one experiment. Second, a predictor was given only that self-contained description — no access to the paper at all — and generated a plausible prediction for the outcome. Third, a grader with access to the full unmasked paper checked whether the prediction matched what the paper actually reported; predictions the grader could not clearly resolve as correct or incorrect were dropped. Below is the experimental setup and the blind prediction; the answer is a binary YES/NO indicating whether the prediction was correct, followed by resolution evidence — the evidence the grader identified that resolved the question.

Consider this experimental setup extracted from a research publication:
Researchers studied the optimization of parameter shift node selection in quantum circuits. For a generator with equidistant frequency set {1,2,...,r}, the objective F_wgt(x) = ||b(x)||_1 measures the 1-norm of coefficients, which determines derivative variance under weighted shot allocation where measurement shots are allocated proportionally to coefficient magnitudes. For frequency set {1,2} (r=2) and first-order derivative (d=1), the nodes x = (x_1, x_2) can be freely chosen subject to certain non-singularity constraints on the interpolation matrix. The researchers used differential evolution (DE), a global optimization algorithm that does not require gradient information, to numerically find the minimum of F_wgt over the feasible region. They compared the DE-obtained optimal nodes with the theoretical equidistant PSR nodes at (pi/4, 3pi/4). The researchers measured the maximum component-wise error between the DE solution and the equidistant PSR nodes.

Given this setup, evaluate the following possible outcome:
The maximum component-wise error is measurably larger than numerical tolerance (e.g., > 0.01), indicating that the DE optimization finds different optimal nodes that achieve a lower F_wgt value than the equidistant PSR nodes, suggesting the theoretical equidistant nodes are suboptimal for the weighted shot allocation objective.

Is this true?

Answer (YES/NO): NO